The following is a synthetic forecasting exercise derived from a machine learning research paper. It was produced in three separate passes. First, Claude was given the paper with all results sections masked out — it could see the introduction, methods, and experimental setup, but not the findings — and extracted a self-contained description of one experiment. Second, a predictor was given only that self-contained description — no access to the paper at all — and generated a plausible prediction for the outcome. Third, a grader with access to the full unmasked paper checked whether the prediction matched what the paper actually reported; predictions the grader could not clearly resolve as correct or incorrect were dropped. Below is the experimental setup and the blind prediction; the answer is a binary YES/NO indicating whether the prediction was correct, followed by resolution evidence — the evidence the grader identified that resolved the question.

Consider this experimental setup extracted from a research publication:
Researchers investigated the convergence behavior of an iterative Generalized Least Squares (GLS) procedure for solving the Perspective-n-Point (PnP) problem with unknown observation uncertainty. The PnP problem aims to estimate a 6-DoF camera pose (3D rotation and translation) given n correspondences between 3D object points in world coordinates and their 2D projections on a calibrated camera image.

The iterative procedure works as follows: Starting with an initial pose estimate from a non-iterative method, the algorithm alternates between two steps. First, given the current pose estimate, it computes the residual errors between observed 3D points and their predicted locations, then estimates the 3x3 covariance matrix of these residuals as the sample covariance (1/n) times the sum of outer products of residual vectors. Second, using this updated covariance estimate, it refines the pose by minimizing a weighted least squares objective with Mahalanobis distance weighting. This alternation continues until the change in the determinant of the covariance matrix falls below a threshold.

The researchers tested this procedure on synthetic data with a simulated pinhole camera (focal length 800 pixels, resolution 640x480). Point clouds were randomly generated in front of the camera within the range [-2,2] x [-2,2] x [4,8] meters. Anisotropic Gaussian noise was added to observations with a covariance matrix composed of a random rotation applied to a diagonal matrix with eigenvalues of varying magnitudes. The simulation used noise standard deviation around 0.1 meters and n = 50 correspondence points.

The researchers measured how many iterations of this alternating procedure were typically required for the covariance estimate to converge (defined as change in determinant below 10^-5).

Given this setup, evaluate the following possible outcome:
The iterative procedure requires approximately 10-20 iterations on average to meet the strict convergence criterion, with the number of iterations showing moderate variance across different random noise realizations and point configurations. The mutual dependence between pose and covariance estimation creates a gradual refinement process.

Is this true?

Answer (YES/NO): NO